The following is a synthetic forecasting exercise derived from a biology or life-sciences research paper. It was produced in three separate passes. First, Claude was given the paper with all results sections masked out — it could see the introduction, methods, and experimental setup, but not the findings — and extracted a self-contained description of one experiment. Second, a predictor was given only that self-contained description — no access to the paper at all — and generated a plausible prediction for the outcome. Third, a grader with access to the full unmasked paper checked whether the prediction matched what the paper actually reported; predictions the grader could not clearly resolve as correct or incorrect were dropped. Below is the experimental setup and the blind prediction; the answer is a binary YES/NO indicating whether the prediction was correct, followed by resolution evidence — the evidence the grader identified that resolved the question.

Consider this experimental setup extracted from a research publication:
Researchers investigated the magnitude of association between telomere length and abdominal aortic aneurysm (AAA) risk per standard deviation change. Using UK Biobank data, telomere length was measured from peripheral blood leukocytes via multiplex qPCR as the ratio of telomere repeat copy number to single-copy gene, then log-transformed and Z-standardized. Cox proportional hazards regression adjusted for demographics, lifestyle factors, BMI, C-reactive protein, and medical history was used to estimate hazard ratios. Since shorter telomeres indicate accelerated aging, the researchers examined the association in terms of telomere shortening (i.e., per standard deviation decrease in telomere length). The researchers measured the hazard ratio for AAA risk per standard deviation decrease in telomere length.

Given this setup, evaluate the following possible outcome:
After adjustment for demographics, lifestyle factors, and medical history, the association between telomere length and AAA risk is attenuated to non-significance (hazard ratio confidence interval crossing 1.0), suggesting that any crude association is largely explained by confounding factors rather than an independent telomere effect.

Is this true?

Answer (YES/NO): NO